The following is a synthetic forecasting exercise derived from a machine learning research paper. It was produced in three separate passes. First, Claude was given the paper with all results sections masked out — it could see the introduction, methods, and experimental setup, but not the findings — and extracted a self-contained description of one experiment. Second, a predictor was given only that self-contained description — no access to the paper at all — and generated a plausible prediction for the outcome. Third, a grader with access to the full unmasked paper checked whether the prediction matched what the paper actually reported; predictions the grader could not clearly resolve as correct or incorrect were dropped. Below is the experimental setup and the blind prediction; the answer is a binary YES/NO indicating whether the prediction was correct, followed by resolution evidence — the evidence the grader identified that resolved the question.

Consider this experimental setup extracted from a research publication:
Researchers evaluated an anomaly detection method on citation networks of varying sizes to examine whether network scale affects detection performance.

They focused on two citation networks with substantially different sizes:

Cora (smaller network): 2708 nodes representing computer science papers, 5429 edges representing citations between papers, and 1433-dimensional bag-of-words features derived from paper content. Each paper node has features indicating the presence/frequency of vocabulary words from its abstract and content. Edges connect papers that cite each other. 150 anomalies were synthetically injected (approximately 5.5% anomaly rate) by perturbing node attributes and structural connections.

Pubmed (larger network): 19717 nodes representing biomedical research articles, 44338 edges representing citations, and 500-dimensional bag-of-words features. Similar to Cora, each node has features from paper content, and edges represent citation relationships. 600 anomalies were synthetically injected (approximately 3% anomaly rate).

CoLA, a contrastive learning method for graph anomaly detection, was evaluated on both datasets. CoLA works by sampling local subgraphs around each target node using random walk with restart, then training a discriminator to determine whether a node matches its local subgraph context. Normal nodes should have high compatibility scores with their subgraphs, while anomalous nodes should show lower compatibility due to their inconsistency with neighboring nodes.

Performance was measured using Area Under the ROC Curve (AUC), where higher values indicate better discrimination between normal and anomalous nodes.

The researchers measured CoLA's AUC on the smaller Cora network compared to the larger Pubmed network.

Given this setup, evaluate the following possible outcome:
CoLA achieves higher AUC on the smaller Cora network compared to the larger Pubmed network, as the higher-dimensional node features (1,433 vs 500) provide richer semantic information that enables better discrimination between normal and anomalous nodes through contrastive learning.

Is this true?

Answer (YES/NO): NO